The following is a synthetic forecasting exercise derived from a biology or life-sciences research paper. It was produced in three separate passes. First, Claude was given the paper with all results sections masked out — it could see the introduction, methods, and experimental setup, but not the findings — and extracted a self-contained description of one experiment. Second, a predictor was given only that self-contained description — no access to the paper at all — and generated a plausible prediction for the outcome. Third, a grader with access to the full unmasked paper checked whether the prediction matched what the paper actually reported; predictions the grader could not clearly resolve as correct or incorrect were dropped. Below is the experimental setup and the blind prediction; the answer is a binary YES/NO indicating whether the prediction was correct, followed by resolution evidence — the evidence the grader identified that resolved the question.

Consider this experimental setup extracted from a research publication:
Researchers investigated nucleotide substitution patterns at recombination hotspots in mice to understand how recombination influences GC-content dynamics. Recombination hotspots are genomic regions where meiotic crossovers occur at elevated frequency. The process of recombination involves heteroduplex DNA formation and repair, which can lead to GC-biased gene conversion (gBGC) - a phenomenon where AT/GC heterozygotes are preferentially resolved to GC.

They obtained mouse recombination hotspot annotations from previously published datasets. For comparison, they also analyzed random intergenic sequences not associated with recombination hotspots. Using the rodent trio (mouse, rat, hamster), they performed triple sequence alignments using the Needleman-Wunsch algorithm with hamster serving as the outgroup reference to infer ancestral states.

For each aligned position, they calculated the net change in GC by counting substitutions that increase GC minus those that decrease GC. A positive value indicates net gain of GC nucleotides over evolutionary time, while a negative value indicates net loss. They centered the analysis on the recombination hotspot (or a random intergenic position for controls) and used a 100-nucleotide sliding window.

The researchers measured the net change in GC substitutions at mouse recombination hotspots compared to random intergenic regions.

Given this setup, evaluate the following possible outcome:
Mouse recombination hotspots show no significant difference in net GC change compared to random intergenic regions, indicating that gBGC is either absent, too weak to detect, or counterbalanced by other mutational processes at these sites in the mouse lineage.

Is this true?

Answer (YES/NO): NO